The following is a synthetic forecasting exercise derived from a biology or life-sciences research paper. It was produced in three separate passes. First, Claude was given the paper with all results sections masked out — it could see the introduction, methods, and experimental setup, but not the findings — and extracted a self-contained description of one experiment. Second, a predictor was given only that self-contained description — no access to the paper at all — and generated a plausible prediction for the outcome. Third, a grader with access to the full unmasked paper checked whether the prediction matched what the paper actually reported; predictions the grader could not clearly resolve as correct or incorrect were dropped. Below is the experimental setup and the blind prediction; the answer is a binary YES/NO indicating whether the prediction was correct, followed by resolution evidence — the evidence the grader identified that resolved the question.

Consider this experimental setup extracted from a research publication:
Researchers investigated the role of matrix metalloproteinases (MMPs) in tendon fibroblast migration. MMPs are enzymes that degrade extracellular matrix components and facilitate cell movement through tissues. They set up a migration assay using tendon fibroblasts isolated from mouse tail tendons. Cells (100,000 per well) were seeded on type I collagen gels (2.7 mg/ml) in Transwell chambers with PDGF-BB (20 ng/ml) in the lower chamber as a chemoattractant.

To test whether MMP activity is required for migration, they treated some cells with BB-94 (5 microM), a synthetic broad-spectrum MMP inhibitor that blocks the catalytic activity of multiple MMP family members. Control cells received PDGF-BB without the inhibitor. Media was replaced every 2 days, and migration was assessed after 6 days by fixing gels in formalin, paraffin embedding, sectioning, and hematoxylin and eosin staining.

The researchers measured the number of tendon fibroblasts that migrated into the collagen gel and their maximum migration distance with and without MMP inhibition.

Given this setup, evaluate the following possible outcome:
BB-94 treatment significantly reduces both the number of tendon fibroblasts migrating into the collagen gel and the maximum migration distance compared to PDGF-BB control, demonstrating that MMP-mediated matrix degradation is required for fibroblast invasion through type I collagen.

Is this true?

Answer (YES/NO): YES